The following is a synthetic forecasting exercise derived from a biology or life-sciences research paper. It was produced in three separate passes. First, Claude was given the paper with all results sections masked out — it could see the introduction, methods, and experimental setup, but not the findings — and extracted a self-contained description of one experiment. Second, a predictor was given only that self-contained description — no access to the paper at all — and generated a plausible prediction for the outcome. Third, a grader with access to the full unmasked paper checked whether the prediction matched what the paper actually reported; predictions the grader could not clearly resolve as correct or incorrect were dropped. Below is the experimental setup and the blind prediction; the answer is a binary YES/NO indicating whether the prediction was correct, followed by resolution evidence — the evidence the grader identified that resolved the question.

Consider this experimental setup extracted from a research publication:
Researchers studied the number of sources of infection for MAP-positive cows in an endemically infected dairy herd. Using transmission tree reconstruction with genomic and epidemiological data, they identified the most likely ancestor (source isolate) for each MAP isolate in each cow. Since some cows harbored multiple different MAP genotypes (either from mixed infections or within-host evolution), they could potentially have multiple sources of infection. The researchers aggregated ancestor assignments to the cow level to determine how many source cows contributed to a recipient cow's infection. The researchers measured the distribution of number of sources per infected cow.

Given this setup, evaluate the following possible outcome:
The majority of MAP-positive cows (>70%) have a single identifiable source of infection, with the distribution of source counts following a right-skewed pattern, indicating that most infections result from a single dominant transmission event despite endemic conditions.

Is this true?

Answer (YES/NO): NO